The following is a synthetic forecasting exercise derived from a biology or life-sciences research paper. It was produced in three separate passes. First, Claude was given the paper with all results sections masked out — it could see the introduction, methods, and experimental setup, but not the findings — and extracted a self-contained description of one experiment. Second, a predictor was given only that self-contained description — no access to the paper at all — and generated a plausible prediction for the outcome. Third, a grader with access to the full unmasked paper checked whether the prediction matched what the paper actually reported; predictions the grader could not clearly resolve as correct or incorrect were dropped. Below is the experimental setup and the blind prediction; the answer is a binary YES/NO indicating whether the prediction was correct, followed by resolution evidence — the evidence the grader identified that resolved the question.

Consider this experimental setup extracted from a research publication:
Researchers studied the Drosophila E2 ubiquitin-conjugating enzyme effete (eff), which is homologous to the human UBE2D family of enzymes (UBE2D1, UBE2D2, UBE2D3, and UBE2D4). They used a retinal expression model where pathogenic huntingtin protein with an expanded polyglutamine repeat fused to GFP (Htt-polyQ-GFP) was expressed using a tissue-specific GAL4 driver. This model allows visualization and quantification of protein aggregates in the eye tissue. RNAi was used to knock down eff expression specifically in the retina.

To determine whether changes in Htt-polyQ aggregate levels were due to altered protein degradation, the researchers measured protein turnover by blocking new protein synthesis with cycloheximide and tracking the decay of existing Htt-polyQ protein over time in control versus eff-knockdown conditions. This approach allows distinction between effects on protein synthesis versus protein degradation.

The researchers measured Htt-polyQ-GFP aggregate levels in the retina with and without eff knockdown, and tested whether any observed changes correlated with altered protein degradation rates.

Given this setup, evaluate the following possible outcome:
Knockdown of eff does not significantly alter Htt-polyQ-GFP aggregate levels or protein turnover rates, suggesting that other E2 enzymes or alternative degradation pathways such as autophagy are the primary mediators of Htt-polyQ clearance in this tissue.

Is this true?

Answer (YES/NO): NO